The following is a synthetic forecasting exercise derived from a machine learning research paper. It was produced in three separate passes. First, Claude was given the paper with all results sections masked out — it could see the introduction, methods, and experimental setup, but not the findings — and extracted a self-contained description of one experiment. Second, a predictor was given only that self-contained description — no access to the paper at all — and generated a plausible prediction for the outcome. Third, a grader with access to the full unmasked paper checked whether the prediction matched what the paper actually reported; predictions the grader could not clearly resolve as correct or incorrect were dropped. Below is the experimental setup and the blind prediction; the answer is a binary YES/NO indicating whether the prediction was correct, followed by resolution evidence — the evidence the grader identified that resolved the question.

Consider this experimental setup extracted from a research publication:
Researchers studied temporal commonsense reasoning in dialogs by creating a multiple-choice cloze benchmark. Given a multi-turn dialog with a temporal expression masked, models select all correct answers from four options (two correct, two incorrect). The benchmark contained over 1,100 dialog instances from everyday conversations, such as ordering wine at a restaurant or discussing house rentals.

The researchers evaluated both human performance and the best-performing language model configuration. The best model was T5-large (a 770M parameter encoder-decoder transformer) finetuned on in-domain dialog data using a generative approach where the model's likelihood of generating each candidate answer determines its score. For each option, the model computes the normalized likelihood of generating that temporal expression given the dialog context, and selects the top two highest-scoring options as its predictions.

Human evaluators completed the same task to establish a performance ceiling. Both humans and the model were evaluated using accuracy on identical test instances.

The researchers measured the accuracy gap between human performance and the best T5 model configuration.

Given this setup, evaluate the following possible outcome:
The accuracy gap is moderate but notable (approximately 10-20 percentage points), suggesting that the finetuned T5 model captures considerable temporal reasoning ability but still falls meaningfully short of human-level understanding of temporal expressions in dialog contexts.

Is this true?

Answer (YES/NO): NO